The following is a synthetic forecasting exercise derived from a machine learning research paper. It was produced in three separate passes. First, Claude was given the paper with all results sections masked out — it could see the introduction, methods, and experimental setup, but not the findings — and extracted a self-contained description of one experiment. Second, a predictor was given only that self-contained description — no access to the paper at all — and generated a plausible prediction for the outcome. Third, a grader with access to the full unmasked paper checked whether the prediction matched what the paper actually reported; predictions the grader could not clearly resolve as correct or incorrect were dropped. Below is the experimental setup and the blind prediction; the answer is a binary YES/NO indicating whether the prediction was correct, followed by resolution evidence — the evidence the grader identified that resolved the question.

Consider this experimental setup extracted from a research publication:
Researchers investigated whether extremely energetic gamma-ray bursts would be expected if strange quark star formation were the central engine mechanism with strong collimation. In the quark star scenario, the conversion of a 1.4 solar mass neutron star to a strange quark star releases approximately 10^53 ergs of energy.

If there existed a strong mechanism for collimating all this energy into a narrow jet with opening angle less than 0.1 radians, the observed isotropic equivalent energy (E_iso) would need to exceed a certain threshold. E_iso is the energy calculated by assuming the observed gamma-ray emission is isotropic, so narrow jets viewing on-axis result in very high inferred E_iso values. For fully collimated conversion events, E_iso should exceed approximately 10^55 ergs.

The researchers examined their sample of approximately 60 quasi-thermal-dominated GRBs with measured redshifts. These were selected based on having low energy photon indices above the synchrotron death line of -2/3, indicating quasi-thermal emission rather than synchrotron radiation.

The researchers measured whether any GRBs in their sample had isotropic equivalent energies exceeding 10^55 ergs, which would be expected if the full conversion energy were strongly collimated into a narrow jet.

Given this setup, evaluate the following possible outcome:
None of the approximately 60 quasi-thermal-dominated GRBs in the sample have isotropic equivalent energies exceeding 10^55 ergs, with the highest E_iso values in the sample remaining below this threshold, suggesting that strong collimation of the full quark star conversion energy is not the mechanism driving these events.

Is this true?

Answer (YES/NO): YES